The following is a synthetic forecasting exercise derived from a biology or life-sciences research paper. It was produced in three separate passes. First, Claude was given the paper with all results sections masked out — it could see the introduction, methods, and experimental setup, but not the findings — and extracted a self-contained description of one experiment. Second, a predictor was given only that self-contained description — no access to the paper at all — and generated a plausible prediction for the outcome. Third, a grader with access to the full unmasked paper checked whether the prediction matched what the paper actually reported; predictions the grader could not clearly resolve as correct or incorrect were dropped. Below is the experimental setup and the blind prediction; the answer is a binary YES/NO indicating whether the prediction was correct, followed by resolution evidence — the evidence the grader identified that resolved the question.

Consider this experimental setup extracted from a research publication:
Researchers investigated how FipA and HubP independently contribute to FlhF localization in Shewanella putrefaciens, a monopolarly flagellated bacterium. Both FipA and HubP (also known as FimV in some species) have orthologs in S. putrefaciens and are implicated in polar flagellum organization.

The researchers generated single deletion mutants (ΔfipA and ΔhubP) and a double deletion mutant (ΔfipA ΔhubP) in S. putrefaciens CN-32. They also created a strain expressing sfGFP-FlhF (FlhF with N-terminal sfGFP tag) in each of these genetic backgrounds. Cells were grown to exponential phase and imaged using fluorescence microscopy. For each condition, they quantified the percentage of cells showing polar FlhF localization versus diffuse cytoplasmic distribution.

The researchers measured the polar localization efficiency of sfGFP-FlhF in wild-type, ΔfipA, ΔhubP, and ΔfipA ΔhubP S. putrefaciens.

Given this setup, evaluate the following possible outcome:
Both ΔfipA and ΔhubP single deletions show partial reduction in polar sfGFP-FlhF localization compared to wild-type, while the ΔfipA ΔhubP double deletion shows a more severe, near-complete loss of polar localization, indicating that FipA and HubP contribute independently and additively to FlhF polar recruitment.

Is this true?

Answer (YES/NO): NO